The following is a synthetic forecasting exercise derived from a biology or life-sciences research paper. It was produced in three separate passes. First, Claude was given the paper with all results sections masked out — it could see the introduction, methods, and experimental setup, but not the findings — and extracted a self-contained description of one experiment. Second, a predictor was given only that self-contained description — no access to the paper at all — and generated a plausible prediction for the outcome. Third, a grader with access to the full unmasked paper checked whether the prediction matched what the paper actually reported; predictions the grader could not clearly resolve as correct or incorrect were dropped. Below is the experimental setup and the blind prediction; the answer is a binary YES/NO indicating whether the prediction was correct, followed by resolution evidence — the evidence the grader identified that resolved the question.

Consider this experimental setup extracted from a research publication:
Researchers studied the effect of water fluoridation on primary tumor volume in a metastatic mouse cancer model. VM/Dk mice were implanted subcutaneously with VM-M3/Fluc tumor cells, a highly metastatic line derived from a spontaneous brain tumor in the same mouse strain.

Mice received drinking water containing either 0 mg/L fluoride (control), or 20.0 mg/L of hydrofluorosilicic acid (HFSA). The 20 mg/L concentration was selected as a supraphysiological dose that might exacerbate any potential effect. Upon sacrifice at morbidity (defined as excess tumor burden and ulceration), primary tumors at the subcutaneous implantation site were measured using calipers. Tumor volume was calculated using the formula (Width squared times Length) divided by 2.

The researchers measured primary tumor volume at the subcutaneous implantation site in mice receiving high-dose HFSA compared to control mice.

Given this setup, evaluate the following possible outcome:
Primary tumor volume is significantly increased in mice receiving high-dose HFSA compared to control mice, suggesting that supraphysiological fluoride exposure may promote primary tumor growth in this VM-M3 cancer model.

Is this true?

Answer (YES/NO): NO